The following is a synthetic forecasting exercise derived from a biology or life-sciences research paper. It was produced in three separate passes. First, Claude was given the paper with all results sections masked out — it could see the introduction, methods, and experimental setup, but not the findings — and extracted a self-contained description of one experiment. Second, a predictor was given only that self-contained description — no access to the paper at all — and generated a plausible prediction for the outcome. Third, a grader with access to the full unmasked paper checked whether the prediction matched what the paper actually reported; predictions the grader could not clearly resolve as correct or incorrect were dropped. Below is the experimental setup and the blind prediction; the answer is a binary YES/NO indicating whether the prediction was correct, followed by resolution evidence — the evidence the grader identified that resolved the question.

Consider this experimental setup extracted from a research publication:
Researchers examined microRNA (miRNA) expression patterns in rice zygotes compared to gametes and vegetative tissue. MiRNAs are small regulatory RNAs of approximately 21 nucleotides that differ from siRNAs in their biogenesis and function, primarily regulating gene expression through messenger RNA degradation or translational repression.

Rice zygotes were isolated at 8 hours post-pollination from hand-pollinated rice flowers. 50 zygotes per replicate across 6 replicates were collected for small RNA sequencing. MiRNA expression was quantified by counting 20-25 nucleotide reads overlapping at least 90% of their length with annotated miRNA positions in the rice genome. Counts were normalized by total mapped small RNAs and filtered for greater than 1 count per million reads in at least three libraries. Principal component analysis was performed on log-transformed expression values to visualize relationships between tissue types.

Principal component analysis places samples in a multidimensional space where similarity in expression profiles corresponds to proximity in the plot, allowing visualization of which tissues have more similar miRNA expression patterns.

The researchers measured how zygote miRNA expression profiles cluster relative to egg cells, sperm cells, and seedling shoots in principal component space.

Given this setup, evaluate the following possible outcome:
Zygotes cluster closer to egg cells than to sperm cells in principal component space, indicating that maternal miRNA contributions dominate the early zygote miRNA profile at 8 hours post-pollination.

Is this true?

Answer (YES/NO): NO